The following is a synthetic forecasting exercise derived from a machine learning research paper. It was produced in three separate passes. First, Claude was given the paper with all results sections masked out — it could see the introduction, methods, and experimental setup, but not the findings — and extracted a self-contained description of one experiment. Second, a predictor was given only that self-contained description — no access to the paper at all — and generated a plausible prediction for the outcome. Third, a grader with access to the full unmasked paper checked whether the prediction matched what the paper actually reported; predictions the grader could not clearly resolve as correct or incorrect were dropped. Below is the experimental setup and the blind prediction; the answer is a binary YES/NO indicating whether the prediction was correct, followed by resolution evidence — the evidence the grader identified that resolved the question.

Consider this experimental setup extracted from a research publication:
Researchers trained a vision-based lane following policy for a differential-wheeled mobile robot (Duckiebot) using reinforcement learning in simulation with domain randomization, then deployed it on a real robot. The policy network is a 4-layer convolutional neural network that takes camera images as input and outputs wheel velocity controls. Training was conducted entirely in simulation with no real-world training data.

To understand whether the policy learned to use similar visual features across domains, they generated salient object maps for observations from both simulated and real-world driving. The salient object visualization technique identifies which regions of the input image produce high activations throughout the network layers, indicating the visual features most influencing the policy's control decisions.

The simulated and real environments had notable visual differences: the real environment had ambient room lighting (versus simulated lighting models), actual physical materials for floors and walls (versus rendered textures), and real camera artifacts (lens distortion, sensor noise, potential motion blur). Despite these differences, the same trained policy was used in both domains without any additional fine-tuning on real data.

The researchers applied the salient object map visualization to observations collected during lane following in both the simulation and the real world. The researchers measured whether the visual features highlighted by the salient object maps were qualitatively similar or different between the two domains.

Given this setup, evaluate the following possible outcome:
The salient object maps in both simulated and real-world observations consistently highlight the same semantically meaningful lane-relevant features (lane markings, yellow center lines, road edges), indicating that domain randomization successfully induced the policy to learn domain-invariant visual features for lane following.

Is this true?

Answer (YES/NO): YES